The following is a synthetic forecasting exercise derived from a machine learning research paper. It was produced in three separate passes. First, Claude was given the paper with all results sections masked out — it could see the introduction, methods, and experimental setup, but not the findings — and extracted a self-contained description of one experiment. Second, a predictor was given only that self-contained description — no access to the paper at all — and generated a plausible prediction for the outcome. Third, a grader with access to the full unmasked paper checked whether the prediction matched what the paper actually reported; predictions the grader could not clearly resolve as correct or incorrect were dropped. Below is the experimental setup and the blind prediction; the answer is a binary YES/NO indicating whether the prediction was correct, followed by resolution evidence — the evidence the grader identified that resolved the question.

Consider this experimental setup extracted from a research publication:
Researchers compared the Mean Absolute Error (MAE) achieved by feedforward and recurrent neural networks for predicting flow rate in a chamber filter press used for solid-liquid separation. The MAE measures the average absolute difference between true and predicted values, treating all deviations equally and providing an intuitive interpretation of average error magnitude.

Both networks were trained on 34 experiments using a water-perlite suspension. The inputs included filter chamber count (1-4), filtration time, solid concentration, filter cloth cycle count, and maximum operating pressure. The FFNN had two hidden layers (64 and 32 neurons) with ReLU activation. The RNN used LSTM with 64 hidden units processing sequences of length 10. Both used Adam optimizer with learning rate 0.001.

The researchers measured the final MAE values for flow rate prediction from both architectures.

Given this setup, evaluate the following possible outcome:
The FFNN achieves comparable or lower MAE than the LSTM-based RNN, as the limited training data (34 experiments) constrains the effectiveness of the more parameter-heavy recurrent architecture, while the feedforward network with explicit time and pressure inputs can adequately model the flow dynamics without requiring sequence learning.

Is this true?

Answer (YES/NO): YES